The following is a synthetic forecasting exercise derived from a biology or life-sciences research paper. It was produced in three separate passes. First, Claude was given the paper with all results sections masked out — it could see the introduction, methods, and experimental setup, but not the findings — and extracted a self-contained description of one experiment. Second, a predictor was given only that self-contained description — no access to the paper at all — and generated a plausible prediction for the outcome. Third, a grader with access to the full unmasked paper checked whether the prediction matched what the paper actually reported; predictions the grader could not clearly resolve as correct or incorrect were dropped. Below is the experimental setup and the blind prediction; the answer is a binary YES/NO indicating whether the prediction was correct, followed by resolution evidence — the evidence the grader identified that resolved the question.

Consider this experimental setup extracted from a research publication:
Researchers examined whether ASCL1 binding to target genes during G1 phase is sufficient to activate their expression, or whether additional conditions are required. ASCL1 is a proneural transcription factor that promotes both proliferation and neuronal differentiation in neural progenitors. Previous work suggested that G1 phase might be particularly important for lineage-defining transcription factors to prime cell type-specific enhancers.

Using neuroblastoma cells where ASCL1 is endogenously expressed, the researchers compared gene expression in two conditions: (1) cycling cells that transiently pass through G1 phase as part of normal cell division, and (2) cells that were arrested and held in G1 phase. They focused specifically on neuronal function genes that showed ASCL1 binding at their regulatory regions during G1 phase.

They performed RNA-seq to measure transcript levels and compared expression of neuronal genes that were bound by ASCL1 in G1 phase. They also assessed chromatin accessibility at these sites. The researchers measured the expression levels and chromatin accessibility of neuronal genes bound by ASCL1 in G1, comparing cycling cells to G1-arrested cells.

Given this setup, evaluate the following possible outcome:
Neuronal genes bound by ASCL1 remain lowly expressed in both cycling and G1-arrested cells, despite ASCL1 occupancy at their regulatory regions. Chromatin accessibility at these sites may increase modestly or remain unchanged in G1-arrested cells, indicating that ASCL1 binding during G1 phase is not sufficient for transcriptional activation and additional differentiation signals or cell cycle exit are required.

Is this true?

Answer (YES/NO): NO